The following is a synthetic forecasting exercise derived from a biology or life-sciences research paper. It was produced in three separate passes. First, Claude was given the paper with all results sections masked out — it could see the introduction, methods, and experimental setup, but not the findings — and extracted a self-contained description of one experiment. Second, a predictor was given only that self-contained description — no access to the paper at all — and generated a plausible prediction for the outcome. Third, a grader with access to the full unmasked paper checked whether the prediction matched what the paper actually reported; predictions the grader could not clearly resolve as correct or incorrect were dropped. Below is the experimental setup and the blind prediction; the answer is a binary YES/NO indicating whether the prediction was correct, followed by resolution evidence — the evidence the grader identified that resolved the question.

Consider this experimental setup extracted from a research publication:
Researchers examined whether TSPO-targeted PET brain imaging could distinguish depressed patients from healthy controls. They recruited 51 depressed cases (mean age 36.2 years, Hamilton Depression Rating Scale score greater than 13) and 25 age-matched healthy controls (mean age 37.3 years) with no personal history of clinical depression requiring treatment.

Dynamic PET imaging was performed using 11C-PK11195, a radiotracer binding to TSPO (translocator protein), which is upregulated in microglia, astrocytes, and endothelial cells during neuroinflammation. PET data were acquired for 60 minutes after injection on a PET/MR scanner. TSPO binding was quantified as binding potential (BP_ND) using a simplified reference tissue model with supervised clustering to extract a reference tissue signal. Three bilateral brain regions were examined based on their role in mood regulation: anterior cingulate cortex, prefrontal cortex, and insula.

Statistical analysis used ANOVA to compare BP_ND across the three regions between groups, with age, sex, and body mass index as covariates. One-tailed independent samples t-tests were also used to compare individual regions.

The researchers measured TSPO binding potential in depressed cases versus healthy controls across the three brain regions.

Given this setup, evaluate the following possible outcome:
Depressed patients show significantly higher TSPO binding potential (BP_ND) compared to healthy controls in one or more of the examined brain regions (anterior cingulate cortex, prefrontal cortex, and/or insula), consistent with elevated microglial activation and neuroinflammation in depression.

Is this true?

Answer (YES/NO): YES